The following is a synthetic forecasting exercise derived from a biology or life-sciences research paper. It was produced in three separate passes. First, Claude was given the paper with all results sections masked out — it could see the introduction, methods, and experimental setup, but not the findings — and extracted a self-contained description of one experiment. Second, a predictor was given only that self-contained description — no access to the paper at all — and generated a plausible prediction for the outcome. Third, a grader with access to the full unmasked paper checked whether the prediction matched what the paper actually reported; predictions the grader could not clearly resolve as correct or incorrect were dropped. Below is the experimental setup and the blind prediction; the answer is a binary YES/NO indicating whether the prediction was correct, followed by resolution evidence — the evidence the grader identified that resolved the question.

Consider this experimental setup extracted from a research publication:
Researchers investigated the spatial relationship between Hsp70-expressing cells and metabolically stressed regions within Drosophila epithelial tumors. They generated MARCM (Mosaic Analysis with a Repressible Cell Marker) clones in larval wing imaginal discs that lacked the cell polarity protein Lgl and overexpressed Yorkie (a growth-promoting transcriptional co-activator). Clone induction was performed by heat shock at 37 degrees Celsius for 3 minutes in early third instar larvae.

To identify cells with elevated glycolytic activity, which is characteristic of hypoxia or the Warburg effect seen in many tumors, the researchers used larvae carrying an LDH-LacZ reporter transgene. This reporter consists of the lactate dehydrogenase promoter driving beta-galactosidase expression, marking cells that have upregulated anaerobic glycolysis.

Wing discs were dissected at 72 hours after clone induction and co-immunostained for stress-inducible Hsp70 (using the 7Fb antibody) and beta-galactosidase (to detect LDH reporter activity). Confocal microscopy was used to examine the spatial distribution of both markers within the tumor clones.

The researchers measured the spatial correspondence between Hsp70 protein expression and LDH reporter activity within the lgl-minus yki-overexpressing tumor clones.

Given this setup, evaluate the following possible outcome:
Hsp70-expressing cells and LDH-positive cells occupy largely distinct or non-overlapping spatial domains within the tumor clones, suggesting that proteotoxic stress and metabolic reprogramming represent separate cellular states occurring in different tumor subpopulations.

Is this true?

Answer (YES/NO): NO